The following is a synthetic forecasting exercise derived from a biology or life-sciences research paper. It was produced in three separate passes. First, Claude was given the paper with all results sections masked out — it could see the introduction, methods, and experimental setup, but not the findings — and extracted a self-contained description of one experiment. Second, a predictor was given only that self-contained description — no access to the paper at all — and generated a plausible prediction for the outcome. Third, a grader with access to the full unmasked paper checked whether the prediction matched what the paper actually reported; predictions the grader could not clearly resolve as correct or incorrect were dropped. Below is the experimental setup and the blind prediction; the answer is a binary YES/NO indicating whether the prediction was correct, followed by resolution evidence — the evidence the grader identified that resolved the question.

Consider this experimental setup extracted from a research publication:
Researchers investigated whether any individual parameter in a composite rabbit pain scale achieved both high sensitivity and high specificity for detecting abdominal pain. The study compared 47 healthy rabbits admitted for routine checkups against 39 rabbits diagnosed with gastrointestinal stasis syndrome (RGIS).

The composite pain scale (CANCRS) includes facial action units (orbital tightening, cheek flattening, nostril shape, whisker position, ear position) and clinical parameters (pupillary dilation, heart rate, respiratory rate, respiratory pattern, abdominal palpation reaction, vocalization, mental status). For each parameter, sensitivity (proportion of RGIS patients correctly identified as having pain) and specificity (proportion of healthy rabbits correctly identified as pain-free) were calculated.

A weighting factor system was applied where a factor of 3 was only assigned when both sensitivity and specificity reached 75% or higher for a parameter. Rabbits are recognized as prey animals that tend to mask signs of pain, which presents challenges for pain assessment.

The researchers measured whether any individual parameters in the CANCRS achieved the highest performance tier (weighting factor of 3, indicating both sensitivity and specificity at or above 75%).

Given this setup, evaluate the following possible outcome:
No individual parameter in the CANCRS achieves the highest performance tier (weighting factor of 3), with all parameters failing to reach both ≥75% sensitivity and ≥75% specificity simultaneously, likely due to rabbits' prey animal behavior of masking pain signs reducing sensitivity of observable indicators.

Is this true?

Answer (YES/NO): YES